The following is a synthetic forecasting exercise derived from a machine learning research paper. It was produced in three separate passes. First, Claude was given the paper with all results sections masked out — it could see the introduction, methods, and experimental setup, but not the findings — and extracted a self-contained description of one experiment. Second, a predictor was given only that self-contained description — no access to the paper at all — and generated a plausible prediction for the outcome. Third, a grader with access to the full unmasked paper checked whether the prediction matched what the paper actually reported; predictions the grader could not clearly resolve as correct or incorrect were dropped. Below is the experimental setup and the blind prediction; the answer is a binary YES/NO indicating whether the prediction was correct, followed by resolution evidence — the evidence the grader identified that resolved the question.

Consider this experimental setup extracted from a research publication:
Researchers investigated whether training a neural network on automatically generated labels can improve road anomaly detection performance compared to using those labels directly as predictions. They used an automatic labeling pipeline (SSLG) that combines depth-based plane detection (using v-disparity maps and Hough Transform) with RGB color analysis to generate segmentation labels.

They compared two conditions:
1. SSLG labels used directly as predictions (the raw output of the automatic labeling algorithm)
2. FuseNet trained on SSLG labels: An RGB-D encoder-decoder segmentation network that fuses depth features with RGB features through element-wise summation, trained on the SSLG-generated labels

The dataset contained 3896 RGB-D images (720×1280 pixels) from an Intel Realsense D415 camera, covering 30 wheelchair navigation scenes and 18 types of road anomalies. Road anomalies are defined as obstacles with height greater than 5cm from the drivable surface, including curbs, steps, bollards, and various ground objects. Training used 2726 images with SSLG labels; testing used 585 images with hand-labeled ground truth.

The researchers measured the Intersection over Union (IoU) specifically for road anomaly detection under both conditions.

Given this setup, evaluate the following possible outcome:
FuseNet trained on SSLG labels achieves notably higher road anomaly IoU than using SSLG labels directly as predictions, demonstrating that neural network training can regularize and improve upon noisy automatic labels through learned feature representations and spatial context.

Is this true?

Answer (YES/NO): YES